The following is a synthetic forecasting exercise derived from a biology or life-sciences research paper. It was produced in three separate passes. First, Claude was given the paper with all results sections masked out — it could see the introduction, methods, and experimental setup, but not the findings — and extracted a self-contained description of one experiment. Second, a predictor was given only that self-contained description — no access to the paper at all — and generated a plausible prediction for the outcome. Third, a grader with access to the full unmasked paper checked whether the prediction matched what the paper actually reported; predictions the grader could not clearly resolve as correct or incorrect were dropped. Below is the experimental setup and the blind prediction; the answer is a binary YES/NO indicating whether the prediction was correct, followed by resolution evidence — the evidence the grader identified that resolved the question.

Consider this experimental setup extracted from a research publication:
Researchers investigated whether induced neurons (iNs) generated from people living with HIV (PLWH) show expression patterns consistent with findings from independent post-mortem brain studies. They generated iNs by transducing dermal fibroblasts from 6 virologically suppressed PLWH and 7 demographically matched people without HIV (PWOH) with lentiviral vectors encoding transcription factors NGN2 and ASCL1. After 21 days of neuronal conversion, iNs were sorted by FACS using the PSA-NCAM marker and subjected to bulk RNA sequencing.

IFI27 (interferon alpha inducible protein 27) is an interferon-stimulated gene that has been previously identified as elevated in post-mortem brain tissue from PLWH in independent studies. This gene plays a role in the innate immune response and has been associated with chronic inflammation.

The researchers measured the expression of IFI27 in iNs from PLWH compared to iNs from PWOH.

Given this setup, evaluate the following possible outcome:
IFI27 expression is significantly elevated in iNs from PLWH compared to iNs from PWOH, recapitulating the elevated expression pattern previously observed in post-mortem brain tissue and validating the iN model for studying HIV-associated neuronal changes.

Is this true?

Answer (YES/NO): YES